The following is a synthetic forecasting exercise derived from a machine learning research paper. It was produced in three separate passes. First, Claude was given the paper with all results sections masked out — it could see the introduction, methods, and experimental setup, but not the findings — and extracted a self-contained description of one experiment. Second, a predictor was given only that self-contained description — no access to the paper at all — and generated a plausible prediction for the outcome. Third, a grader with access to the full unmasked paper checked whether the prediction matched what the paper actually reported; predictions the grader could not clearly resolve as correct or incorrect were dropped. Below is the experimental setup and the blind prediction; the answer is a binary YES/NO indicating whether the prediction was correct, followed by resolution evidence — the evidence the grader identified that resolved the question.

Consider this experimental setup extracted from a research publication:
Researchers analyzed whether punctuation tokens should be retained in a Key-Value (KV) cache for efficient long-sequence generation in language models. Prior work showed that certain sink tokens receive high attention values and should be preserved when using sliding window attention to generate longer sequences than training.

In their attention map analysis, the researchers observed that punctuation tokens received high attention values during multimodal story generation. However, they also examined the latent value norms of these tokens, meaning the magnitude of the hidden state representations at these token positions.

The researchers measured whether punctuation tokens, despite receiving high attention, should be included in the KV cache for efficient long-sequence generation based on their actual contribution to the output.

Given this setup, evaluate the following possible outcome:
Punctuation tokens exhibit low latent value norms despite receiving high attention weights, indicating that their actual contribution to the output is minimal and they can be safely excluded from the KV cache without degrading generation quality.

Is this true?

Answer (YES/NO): YES